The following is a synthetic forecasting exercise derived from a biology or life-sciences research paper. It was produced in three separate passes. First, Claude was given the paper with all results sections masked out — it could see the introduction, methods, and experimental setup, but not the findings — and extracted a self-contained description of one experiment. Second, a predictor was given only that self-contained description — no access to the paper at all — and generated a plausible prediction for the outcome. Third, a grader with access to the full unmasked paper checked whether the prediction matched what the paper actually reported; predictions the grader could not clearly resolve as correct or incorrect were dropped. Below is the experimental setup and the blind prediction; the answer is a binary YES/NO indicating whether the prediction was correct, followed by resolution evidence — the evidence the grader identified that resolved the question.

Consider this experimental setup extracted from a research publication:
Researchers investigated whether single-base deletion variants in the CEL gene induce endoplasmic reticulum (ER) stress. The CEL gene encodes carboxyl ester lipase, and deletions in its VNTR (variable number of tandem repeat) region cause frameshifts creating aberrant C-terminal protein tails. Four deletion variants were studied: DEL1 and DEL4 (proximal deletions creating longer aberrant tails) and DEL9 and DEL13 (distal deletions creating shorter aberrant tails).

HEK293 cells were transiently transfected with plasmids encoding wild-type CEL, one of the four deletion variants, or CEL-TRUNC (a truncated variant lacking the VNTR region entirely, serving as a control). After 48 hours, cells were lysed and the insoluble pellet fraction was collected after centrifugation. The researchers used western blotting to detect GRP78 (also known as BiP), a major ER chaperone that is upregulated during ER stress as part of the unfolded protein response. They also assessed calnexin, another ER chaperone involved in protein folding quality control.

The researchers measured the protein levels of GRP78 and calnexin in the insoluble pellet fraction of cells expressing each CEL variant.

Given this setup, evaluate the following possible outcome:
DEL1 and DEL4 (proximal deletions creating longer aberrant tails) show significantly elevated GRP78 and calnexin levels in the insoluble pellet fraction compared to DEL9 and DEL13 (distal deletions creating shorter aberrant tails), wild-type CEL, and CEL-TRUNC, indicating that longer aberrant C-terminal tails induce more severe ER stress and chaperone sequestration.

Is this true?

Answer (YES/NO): NO